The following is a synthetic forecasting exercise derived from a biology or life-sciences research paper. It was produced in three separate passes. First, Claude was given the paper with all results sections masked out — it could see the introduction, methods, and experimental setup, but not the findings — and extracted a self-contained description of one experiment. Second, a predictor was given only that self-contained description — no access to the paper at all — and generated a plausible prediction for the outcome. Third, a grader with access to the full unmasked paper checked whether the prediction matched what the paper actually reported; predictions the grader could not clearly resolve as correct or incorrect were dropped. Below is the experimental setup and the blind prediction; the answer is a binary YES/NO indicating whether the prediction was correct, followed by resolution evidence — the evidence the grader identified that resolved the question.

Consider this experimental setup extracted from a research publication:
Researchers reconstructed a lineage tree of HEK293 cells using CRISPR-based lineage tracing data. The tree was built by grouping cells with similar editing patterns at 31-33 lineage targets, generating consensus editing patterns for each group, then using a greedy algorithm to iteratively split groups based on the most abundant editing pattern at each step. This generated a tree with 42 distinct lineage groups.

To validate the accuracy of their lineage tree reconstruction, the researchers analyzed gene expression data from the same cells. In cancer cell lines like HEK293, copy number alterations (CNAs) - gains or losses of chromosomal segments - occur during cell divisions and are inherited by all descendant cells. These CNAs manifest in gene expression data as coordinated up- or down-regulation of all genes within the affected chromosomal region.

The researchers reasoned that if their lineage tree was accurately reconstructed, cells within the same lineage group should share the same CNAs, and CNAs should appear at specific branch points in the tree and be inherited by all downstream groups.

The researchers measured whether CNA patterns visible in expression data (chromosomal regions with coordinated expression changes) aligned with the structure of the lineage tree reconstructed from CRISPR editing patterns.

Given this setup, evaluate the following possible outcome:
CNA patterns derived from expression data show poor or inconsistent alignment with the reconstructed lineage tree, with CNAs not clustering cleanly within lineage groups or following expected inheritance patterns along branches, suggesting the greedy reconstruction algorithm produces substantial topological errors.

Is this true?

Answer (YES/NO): NO